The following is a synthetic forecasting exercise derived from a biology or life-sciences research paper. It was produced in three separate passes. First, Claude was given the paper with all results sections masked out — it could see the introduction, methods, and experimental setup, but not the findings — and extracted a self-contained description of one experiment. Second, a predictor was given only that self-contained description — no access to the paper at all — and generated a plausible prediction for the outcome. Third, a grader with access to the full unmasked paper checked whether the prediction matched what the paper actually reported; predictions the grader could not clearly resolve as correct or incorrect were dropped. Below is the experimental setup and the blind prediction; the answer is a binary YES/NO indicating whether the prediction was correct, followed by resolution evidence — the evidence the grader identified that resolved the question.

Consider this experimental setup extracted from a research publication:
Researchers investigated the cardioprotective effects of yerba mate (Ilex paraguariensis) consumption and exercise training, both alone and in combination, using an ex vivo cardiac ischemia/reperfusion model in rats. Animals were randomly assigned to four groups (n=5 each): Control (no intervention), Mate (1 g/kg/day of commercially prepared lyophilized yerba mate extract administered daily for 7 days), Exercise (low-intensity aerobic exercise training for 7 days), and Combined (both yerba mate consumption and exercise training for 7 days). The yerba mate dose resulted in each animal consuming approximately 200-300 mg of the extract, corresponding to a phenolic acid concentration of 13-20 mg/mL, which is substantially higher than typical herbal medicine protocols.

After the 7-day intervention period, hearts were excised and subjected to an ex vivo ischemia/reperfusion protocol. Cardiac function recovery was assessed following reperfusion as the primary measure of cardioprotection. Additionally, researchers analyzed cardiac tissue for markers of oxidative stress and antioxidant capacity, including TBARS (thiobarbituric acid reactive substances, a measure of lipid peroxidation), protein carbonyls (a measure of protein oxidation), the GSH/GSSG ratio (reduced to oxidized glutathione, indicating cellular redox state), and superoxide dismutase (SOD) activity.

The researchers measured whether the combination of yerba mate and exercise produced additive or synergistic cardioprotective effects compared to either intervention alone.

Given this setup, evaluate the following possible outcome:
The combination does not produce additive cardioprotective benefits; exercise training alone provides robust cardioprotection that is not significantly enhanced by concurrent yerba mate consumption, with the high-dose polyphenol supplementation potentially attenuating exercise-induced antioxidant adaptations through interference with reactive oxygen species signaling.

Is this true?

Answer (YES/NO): YES